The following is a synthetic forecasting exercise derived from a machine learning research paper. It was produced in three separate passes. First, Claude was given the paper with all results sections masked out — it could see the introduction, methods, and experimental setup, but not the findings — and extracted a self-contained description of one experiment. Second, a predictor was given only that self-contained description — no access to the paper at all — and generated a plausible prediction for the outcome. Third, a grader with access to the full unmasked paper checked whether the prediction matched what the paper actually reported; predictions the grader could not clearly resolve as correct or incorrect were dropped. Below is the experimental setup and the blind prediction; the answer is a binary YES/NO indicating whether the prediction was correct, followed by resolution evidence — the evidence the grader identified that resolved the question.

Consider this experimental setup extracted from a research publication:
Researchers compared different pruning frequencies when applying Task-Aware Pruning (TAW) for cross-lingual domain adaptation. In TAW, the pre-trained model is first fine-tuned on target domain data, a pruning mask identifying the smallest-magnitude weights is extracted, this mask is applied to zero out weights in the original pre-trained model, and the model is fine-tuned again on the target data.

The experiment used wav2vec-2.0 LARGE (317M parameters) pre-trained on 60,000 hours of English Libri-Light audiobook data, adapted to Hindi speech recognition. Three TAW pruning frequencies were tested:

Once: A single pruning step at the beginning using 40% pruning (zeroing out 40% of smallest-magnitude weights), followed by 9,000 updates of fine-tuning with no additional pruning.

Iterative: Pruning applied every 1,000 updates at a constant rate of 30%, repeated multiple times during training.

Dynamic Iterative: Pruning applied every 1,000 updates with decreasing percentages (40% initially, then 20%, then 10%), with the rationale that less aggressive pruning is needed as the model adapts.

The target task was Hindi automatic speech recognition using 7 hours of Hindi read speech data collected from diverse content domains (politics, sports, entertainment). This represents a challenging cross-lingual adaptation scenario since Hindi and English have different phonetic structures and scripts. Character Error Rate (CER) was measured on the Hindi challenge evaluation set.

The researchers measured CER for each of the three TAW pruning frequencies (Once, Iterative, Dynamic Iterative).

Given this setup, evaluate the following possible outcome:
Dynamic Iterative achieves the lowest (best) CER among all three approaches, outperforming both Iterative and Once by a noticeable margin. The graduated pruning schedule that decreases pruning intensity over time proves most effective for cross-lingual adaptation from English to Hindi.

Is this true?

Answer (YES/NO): NO